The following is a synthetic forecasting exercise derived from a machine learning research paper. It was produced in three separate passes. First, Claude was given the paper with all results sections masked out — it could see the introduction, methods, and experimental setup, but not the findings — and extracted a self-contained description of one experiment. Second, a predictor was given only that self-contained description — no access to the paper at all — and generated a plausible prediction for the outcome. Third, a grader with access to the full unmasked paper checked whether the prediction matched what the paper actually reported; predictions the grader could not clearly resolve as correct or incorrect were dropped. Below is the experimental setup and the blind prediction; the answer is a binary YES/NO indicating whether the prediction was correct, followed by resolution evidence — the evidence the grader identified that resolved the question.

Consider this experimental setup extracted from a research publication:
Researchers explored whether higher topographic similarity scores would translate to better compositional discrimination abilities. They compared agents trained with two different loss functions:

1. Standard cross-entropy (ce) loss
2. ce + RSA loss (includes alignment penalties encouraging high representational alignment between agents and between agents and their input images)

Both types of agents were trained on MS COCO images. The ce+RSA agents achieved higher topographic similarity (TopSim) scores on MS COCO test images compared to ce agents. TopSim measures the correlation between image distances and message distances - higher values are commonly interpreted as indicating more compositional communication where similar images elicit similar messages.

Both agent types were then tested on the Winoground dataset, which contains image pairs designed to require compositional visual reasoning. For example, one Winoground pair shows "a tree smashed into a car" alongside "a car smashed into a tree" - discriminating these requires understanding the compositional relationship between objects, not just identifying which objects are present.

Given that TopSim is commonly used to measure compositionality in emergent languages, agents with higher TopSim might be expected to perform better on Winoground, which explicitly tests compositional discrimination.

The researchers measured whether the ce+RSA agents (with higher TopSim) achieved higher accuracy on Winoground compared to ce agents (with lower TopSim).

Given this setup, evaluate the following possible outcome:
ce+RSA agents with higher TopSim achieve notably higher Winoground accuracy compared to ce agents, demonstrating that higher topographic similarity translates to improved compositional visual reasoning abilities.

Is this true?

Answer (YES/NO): NO